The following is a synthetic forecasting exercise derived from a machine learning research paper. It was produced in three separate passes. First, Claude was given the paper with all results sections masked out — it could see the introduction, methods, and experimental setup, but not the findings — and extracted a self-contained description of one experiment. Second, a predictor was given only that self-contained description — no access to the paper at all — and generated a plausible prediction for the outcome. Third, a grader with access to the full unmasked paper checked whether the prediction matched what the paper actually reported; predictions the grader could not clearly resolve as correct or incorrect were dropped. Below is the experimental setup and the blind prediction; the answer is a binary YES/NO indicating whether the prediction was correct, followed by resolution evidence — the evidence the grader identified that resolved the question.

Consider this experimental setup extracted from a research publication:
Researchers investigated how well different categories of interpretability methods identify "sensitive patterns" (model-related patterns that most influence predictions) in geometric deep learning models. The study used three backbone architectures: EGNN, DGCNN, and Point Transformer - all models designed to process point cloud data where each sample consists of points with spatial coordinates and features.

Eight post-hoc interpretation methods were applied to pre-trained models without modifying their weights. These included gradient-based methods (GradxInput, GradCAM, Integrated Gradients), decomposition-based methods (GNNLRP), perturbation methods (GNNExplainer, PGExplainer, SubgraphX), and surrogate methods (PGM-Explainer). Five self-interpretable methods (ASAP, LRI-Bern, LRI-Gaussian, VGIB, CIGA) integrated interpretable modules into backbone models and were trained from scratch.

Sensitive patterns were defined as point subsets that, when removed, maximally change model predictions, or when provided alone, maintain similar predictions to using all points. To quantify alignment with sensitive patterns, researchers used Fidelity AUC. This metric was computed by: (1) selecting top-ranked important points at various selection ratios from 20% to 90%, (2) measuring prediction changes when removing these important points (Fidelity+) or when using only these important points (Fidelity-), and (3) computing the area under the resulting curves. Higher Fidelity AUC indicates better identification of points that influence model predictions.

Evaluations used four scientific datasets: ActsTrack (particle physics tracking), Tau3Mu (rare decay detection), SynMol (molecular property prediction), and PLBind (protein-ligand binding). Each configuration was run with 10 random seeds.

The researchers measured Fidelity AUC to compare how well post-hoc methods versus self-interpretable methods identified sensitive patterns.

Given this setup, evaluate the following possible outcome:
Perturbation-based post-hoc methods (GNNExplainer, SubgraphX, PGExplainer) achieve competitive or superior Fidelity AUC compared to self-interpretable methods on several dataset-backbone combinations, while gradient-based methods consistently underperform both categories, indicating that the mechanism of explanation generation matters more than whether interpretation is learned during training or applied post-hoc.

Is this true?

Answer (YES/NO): NO